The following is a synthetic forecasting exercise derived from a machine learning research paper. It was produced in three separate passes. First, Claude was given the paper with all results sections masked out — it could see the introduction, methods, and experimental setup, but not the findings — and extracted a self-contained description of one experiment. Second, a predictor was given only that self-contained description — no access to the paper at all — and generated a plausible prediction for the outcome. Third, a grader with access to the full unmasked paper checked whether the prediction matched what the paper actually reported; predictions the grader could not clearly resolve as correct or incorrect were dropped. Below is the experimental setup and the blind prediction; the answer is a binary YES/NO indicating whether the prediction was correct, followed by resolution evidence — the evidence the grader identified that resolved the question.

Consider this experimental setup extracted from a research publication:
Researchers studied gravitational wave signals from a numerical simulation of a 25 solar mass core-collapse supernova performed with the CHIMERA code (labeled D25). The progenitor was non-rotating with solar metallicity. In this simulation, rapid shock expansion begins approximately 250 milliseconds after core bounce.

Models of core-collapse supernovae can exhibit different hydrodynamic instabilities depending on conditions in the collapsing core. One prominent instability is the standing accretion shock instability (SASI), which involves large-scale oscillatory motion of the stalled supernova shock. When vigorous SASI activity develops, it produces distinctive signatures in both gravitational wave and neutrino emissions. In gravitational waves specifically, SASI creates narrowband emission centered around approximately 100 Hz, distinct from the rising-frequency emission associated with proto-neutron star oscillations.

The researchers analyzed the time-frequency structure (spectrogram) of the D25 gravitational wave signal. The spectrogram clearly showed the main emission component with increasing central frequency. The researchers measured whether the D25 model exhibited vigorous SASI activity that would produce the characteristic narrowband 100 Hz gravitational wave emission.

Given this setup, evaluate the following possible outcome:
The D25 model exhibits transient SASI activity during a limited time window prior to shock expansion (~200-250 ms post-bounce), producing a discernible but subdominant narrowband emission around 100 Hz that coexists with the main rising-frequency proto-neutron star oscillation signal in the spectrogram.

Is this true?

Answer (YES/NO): NO